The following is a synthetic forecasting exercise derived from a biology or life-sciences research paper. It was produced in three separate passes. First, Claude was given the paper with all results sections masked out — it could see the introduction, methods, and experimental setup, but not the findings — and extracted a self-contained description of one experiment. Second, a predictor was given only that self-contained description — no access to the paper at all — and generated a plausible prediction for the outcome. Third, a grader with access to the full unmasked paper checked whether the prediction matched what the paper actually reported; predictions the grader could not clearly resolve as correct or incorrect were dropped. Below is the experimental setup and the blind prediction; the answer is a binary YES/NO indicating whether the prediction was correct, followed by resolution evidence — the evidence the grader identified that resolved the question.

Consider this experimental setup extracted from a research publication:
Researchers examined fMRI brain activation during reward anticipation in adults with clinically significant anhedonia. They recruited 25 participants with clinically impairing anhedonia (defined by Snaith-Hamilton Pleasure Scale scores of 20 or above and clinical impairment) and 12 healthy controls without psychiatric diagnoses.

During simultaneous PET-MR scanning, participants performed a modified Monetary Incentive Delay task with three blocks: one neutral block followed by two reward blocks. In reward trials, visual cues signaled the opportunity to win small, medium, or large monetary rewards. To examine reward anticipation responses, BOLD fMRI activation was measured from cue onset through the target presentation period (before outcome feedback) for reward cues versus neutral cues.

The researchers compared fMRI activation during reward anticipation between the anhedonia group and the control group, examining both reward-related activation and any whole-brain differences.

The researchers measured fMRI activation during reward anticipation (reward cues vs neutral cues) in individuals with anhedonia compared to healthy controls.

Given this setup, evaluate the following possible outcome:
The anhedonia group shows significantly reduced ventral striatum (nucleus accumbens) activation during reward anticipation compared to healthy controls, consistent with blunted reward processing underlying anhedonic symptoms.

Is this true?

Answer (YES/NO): NO